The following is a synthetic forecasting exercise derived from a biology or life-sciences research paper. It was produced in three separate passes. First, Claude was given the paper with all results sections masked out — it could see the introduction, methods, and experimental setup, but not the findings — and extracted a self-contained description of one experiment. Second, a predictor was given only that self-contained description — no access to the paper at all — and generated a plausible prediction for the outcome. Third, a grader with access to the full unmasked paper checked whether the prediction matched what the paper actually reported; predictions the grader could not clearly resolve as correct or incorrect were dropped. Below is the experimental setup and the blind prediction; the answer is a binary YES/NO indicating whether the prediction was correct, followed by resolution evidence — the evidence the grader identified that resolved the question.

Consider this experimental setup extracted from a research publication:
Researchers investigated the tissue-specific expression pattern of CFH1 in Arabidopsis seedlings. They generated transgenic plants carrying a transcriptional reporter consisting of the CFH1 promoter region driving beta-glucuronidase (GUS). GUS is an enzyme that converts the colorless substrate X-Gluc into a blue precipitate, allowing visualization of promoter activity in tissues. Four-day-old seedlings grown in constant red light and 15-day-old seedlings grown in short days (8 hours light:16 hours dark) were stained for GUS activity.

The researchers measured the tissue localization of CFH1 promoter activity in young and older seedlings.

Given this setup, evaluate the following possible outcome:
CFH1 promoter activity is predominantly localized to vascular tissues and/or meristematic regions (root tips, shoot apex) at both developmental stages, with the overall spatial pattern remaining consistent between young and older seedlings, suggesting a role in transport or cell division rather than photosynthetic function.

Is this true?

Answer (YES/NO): NO